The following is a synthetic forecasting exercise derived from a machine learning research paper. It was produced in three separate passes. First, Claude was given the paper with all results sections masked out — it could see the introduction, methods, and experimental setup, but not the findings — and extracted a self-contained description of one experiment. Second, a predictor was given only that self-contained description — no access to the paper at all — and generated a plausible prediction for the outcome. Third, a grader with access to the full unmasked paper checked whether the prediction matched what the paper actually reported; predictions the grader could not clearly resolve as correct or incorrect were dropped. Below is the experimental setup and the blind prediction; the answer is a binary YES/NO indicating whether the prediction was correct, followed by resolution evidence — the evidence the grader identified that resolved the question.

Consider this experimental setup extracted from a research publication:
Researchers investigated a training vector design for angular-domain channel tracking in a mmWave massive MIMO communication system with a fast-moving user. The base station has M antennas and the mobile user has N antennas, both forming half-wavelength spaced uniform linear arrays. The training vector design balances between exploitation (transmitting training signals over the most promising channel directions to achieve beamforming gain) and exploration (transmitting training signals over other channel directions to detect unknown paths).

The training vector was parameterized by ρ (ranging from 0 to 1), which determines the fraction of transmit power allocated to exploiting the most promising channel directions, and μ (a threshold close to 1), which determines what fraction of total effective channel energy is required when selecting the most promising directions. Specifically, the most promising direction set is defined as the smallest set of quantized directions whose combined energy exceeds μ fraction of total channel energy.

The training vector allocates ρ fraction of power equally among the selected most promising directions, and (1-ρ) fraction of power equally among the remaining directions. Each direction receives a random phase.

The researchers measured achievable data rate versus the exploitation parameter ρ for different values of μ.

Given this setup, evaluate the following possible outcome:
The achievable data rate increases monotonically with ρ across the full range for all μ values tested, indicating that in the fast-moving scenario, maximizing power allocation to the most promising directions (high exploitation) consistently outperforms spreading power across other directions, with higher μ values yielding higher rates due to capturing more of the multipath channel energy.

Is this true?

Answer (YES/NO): NO